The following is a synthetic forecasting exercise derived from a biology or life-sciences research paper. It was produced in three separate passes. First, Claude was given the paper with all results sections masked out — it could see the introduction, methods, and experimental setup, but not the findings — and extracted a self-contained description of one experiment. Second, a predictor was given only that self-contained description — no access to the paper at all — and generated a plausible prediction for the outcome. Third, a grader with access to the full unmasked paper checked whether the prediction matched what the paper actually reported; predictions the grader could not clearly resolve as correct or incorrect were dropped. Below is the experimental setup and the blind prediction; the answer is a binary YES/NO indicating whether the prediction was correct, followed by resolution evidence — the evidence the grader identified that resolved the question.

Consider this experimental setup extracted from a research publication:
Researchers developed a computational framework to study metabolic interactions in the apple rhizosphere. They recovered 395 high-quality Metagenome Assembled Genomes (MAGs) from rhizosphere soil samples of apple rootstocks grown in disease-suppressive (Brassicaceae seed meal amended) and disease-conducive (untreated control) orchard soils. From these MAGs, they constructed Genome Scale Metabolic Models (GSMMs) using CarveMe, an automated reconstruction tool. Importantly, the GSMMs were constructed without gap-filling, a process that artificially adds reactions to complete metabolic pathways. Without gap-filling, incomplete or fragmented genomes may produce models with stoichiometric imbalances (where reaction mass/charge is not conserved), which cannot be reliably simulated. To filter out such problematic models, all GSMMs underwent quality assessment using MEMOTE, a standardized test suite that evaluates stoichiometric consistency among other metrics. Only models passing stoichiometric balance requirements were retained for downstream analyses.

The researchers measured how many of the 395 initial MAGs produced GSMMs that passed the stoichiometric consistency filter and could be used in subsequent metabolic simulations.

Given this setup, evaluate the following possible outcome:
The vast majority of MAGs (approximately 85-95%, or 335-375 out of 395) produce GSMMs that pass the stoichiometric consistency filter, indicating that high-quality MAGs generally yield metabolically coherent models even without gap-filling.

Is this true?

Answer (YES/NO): NO